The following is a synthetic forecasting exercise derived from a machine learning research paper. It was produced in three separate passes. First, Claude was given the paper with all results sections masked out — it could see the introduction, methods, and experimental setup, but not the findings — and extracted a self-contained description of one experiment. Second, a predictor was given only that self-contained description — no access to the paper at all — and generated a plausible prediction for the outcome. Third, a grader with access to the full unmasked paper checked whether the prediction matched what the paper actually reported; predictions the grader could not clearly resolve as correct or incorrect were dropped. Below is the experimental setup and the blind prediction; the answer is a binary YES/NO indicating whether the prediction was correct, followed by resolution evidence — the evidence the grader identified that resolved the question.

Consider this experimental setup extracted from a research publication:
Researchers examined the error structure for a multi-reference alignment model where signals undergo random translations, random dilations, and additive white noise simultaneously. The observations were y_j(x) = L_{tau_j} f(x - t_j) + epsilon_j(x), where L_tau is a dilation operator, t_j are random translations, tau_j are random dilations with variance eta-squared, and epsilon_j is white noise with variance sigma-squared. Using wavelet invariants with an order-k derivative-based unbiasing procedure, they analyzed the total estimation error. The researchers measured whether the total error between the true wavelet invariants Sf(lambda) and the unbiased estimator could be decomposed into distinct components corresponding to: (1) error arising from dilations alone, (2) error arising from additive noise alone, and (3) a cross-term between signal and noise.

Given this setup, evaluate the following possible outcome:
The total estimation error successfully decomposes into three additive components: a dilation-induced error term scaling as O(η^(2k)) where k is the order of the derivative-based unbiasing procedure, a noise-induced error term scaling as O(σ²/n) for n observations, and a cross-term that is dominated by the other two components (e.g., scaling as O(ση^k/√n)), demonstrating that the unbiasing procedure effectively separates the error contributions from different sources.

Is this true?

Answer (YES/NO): NO